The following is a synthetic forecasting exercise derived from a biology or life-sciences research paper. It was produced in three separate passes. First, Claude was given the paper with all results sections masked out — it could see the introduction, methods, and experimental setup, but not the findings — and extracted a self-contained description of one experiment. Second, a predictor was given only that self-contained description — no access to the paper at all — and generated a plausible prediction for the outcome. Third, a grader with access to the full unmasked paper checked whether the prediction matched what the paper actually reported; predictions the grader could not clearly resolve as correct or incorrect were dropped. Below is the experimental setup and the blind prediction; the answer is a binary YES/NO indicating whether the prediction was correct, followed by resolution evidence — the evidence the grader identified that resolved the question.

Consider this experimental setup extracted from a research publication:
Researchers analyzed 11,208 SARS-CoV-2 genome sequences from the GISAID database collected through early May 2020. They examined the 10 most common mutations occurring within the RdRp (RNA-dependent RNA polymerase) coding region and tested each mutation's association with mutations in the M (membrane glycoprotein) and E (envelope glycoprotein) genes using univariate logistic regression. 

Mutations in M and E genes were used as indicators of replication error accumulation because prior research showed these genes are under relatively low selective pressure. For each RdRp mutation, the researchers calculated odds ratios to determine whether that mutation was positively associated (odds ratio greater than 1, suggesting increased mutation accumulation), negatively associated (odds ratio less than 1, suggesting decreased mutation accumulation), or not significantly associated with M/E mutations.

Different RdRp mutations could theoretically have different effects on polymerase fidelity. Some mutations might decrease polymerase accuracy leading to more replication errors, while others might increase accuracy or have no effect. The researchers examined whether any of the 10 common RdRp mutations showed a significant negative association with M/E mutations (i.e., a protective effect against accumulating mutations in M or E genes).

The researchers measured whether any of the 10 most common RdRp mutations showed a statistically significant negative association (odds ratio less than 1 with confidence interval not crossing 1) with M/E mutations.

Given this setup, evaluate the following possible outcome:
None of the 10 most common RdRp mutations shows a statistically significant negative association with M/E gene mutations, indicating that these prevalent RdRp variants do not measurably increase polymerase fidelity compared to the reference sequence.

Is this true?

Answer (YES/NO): NO